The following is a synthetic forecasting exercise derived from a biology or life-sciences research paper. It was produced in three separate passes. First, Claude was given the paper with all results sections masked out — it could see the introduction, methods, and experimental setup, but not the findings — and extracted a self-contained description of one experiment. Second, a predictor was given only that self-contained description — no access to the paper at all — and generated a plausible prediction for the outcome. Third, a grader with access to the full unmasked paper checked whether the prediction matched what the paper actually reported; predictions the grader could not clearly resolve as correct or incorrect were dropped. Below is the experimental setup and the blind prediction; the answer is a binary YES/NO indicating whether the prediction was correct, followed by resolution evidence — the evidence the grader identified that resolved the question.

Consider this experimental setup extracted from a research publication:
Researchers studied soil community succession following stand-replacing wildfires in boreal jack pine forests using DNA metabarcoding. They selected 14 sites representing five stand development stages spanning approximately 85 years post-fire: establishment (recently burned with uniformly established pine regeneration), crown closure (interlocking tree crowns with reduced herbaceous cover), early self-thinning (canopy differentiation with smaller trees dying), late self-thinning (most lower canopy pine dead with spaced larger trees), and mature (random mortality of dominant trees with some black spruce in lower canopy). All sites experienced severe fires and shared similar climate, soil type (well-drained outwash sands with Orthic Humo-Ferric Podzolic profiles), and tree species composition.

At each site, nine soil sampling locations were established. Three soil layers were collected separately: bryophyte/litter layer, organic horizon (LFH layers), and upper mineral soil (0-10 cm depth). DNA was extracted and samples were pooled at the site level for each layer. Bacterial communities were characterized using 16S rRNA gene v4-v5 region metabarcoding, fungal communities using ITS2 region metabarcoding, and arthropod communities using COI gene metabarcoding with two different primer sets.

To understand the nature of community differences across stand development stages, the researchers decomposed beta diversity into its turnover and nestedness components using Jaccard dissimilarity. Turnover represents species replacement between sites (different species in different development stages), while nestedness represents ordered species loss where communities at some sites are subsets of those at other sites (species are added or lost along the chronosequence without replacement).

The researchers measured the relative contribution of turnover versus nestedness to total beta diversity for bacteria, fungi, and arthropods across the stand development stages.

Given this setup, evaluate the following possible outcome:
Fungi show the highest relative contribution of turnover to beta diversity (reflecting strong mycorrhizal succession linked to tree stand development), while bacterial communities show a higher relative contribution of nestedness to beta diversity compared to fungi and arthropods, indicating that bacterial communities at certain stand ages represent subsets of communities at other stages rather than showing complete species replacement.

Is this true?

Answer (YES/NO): NO